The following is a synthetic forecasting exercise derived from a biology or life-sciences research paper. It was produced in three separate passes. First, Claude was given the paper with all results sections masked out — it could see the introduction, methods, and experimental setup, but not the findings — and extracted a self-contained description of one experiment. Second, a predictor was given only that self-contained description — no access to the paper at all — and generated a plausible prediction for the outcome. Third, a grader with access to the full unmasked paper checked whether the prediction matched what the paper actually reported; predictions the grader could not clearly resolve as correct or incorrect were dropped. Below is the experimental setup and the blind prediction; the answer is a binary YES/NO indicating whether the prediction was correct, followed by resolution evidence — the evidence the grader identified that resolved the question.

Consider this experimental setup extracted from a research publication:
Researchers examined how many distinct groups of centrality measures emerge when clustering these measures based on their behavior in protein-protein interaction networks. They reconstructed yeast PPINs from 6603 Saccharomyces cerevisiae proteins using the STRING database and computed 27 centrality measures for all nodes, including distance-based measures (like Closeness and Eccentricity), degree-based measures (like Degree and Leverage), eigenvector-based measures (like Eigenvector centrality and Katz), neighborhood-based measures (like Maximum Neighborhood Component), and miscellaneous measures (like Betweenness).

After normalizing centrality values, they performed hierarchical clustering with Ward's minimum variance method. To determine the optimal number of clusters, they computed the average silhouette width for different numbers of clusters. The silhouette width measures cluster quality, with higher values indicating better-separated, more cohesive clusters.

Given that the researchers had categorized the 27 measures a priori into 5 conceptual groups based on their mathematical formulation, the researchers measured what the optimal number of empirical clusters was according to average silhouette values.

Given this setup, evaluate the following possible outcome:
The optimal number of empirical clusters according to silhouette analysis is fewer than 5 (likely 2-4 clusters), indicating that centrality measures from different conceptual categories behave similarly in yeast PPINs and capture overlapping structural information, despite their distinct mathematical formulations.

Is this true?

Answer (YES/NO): NO